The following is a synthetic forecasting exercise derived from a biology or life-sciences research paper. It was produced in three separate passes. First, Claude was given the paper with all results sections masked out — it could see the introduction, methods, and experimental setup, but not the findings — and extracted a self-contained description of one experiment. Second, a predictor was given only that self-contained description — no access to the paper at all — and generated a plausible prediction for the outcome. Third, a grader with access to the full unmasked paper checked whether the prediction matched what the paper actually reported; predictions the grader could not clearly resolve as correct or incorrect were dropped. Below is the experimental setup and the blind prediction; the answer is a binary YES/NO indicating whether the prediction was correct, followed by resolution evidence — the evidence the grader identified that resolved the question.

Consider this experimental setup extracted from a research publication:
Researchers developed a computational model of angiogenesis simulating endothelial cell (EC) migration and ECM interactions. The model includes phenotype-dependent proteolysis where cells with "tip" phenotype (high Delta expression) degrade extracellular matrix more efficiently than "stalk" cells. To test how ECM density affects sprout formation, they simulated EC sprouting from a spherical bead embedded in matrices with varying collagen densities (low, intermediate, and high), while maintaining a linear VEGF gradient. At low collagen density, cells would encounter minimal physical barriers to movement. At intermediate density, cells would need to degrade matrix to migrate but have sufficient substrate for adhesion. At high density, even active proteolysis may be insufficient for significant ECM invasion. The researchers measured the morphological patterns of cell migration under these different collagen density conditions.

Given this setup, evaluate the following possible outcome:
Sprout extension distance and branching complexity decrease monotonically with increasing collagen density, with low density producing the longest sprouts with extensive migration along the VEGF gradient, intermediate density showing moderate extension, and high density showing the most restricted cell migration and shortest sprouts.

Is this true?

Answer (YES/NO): NO